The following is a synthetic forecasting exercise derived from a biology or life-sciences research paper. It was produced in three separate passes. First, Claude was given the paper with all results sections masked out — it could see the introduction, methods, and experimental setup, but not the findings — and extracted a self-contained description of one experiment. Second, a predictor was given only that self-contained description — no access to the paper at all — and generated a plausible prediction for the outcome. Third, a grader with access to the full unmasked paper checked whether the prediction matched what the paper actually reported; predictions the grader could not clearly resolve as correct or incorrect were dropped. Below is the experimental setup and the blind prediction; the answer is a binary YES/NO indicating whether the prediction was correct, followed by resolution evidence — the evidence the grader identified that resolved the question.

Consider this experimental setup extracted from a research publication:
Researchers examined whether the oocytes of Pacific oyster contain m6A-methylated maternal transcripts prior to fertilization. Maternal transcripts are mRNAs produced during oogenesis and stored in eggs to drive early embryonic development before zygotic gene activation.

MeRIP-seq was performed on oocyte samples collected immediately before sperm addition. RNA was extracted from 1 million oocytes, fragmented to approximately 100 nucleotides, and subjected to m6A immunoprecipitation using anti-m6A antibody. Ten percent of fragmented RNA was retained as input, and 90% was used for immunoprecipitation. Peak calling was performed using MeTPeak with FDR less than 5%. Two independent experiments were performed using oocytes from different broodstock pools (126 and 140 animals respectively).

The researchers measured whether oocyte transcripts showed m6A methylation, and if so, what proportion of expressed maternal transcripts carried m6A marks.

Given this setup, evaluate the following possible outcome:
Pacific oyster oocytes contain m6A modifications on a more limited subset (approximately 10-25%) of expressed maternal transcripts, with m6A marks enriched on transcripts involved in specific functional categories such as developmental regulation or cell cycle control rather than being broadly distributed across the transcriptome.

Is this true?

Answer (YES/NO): NO